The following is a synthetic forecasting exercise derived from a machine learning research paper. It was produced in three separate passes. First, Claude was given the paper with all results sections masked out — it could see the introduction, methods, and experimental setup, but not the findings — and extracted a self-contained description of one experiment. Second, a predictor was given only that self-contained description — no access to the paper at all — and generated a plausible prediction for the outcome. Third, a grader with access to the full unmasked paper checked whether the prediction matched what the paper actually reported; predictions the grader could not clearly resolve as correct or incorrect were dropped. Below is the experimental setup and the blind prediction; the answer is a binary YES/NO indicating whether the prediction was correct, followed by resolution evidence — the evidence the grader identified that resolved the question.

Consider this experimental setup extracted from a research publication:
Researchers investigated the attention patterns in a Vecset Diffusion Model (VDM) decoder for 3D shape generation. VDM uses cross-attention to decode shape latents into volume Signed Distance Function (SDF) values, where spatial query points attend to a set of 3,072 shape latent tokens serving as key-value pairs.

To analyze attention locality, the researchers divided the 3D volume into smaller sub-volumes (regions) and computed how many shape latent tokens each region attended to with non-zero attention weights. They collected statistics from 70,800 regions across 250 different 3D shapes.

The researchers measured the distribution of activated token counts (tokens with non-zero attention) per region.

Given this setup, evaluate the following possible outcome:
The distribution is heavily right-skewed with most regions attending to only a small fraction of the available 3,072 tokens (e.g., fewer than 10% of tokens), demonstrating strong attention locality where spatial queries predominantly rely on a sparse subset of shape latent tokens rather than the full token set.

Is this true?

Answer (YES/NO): NO